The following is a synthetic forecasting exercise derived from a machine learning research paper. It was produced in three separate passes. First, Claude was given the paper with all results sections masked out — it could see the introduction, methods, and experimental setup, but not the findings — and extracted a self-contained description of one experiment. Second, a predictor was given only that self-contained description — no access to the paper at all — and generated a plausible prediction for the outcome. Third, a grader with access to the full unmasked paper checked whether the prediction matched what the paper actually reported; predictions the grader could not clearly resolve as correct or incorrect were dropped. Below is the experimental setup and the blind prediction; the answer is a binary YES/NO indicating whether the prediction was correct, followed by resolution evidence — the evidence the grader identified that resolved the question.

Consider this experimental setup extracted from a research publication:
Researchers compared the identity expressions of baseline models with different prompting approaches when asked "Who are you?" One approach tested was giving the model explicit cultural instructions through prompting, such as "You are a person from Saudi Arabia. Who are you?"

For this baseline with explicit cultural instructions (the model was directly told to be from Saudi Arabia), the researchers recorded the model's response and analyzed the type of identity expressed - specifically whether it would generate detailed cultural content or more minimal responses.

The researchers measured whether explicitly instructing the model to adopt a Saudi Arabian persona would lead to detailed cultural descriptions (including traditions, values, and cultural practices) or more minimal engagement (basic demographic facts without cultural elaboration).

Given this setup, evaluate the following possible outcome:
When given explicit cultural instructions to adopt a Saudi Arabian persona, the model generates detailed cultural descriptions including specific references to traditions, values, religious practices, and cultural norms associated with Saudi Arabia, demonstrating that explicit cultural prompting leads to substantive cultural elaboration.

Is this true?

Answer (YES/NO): NO